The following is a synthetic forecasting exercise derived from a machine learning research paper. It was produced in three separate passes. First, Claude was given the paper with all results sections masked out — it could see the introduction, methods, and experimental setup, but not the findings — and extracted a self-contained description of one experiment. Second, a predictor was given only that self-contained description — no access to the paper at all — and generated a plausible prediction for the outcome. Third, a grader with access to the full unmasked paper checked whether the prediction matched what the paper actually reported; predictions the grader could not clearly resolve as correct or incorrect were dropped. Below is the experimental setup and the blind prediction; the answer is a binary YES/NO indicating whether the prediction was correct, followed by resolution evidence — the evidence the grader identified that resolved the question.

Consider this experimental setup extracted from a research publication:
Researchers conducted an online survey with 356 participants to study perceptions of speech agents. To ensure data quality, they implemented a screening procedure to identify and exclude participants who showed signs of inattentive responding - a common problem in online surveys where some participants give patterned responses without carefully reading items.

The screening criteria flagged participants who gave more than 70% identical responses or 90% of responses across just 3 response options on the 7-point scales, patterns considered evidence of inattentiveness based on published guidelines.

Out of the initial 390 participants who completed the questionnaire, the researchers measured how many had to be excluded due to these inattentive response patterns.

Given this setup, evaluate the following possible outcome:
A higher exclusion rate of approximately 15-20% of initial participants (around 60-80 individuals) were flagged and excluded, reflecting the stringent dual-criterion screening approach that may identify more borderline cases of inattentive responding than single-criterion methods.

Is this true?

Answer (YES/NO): NO